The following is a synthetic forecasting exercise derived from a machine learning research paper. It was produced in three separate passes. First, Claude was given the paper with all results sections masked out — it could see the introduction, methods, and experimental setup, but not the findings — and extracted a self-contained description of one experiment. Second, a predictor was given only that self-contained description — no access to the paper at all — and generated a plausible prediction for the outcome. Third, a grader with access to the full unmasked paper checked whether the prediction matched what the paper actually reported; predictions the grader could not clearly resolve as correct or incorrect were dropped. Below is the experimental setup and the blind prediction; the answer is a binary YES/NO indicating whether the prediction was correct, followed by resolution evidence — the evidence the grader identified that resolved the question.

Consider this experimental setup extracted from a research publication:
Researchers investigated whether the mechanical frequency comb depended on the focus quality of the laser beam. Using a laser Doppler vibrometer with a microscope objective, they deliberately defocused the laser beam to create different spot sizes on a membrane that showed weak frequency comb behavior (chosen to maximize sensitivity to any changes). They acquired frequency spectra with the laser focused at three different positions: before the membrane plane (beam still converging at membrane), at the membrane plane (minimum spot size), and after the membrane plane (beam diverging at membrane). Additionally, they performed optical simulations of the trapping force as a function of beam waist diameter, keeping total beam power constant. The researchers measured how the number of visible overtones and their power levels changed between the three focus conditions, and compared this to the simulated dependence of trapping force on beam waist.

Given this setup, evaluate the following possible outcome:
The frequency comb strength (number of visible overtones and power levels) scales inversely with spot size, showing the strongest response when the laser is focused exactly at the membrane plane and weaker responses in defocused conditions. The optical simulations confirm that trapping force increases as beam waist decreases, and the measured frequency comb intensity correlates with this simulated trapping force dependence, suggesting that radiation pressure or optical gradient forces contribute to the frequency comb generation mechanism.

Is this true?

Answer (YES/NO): NO